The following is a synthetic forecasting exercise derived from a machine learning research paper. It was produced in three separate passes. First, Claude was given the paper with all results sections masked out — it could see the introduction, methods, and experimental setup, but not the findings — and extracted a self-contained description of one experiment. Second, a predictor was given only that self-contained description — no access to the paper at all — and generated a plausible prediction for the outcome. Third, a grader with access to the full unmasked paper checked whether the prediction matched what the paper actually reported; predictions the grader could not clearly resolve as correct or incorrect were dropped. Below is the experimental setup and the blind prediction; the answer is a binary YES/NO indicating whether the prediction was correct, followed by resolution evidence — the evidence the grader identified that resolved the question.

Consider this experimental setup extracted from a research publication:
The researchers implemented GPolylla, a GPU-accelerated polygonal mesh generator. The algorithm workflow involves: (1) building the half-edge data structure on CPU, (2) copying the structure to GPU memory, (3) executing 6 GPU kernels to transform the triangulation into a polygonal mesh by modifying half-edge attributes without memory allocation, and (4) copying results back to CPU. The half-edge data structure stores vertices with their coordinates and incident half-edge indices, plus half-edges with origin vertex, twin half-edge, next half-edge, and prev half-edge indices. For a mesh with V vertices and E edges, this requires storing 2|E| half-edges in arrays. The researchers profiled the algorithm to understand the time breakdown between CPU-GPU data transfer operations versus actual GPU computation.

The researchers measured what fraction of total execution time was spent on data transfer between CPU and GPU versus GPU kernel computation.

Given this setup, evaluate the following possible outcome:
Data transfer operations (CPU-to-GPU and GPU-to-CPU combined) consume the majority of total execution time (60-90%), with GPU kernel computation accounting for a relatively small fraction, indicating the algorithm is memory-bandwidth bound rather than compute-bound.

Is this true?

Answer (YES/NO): YES